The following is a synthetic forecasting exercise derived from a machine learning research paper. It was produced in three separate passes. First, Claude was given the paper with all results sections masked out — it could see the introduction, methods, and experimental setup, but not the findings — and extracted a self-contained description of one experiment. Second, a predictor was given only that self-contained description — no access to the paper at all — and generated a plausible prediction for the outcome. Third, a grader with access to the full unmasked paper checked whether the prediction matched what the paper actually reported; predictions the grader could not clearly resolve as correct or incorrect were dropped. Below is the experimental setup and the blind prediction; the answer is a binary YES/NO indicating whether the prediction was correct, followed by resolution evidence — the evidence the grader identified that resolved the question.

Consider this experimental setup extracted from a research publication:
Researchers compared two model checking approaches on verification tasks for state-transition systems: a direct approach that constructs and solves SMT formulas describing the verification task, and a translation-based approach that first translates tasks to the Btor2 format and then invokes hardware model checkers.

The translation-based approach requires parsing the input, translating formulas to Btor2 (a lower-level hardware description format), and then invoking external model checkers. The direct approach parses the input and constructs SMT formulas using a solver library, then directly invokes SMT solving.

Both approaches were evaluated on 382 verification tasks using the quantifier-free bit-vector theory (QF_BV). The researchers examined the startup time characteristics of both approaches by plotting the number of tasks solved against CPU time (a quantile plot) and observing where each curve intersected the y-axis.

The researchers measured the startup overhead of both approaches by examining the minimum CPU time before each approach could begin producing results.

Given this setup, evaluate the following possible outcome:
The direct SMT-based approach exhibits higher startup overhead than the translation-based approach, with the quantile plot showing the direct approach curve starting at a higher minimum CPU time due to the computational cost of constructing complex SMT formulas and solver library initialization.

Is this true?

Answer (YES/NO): NO